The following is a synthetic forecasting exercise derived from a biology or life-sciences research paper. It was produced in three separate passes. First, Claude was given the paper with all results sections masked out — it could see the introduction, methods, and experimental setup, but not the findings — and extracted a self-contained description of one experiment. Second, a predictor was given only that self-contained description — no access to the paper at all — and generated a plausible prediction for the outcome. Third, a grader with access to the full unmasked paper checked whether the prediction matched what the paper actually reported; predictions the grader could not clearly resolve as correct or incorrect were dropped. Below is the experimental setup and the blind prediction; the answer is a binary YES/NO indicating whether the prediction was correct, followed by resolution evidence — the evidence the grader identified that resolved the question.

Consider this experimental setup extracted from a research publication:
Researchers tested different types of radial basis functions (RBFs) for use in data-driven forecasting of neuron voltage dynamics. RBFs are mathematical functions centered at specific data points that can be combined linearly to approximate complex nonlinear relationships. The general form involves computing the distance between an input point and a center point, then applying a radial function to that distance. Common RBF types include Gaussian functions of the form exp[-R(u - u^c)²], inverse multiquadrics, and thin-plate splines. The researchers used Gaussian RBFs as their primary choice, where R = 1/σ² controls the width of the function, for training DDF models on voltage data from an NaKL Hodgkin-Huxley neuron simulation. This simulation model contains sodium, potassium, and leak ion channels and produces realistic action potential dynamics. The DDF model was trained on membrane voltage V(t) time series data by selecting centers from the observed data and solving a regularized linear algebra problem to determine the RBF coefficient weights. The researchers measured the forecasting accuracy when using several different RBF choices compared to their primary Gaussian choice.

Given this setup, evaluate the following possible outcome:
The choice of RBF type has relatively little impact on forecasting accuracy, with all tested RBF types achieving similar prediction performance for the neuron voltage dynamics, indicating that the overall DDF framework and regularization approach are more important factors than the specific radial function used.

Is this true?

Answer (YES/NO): NO